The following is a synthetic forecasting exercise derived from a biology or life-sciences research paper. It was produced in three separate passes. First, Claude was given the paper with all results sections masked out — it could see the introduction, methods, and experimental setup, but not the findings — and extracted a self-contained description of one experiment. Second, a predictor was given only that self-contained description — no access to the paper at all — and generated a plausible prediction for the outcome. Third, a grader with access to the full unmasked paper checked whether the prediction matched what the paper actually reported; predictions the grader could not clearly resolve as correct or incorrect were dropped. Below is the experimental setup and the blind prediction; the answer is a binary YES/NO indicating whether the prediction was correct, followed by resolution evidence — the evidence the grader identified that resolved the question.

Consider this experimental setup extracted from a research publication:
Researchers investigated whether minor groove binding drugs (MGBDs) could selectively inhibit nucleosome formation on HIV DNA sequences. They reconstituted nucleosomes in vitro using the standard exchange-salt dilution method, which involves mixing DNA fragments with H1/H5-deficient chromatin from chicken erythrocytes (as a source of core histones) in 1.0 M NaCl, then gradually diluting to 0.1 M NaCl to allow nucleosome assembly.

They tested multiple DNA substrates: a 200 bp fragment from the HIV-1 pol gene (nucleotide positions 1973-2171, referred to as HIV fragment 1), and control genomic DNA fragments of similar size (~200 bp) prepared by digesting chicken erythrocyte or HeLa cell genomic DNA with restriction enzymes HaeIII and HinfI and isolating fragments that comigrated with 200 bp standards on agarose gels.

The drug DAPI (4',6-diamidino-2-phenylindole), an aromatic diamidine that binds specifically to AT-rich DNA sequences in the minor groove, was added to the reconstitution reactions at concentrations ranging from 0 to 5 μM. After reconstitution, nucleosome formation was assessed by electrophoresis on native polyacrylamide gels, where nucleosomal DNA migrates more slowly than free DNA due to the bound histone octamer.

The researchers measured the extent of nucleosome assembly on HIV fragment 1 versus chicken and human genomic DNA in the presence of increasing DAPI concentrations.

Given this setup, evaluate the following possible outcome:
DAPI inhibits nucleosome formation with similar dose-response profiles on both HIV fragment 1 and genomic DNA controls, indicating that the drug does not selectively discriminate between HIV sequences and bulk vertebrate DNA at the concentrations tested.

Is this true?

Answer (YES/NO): NO